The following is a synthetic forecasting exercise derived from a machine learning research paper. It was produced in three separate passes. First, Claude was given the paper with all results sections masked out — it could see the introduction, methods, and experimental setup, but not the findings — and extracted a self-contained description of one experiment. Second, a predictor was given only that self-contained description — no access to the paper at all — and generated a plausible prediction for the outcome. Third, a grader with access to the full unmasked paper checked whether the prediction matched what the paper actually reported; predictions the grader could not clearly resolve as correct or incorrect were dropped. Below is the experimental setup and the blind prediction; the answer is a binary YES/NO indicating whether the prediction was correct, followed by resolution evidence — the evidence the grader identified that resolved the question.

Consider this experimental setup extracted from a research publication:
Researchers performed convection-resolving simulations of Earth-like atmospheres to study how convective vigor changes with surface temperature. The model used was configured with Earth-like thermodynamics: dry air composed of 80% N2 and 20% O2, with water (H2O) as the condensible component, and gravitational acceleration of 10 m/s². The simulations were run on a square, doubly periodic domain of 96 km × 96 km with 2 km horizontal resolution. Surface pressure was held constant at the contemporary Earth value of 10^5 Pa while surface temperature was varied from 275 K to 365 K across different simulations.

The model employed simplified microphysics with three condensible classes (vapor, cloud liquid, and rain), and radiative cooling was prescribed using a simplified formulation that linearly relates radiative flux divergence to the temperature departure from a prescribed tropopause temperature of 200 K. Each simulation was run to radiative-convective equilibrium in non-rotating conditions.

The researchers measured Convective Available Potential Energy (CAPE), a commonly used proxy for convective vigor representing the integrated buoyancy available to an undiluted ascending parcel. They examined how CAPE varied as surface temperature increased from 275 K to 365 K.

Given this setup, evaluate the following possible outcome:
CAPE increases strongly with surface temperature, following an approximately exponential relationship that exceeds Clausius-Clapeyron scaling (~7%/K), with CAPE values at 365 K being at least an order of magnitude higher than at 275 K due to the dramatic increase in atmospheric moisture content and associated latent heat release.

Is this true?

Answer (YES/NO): NO